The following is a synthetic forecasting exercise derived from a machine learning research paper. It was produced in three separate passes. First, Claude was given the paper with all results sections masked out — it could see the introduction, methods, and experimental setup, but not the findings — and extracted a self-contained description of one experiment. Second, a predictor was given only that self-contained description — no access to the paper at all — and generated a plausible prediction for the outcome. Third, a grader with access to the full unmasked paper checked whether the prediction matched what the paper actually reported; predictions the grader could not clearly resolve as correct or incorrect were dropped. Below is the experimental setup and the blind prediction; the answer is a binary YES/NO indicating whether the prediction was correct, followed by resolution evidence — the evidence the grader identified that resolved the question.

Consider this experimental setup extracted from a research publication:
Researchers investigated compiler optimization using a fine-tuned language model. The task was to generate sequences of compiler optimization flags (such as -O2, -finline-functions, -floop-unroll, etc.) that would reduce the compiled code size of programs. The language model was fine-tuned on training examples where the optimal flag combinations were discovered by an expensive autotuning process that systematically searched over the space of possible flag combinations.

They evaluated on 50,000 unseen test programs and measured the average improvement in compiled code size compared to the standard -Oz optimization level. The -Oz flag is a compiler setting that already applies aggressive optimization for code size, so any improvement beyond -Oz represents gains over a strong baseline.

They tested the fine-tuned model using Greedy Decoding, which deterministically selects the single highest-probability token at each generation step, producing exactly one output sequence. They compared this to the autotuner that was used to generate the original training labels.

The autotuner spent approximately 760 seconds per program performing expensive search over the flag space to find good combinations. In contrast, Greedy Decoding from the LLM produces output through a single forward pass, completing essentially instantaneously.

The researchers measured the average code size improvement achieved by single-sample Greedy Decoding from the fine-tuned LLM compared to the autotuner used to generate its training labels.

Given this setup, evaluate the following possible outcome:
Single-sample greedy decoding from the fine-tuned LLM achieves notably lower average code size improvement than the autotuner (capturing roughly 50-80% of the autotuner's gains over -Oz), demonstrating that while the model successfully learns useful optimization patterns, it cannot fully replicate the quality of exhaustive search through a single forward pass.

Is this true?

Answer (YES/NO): YES